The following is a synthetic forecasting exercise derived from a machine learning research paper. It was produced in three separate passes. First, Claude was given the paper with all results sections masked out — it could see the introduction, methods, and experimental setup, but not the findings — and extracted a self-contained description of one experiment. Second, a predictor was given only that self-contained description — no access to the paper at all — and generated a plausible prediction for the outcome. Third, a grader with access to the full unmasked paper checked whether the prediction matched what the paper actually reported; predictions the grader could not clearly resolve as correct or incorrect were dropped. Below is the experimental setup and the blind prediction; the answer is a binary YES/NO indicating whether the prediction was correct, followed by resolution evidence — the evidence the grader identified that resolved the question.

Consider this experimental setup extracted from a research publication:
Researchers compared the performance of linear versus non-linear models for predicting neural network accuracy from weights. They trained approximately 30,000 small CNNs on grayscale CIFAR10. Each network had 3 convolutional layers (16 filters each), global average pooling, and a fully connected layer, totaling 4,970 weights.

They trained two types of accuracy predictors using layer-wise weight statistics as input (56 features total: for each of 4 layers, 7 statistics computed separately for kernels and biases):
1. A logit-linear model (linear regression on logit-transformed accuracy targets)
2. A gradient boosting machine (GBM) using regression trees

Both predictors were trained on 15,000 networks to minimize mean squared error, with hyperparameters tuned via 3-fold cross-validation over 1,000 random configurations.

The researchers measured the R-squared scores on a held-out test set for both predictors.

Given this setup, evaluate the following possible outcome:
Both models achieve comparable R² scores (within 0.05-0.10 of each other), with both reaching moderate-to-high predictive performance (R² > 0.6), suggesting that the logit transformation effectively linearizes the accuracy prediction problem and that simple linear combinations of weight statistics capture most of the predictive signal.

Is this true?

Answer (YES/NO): NO